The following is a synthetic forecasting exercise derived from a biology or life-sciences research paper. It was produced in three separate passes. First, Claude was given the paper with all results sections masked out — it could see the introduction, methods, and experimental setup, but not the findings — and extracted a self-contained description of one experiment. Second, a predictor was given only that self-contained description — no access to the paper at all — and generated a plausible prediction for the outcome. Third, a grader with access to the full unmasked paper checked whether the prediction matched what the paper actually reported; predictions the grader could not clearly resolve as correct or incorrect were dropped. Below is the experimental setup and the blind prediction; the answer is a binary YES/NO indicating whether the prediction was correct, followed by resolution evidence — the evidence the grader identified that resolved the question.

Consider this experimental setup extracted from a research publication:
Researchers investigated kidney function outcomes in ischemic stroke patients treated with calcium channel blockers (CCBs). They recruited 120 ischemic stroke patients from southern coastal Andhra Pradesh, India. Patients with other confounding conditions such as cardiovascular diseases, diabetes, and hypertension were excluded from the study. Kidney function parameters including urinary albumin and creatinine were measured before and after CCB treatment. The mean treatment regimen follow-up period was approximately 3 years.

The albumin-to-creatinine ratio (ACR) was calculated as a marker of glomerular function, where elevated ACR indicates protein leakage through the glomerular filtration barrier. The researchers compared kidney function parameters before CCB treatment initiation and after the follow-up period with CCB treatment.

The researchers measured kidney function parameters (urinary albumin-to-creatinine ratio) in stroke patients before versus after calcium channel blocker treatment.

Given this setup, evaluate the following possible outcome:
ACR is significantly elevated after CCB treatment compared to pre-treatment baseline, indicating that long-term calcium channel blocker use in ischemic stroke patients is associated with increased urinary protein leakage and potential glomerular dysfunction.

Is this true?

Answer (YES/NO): NO